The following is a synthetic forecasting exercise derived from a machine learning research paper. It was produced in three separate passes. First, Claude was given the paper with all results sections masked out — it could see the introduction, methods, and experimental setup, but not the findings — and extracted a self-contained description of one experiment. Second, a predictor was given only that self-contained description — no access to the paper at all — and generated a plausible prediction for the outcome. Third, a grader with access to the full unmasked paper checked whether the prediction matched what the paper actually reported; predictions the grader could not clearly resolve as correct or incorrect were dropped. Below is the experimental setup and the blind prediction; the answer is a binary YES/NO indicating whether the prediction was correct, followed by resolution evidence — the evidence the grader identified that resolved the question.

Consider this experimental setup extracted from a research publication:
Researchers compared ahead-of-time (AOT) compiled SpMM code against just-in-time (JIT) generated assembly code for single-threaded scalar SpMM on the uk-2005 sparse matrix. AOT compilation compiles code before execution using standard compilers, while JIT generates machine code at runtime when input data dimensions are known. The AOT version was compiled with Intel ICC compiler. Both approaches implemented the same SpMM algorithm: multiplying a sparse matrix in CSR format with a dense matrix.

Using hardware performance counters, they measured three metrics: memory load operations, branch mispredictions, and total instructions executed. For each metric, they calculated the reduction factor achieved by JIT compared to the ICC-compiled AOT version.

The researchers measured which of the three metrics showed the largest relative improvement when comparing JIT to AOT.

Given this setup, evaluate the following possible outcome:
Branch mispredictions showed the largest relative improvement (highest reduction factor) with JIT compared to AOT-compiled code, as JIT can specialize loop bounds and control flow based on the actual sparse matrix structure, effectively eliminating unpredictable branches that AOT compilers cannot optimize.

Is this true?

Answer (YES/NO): NO